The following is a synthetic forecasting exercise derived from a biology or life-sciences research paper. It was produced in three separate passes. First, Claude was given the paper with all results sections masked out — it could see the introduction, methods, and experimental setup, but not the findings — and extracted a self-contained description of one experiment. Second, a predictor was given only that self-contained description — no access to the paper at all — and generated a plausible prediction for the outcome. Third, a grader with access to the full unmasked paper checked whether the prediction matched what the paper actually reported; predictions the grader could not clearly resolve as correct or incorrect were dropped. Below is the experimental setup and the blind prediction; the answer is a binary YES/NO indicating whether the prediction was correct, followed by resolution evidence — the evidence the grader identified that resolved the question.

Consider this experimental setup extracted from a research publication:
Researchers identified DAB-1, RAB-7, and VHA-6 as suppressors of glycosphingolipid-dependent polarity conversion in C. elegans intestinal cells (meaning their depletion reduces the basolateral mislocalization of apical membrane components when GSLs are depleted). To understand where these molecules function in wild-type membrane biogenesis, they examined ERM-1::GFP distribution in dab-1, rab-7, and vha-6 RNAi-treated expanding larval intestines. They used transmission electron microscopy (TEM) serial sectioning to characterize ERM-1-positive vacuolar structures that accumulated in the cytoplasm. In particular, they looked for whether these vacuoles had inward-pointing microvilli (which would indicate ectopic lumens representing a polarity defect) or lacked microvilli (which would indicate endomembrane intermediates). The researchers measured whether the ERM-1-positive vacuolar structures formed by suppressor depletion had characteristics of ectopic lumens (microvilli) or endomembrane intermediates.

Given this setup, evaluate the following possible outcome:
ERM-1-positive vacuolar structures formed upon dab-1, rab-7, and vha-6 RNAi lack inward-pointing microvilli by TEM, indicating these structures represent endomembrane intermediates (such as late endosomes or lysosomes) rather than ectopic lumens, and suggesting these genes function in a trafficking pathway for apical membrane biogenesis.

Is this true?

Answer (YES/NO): YES